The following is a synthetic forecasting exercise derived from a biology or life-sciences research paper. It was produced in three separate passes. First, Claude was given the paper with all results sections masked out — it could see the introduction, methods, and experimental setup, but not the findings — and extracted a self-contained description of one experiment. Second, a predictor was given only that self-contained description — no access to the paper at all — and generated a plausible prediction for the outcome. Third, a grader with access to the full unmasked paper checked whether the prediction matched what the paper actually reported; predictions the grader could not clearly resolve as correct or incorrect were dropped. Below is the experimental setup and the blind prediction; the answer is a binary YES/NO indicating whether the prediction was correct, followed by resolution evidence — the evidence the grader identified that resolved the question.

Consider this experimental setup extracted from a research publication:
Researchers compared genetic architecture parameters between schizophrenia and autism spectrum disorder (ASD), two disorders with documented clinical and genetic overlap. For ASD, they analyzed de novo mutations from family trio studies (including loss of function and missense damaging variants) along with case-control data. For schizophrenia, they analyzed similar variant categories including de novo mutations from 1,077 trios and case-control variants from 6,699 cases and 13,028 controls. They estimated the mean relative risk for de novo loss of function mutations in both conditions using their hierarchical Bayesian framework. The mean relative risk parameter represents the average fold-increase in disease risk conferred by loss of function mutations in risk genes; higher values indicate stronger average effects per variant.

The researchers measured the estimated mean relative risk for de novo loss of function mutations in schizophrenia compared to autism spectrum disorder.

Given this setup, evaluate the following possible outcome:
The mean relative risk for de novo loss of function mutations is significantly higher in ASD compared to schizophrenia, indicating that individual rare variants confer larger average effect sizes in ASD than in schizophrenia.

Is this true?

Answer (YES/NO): YES